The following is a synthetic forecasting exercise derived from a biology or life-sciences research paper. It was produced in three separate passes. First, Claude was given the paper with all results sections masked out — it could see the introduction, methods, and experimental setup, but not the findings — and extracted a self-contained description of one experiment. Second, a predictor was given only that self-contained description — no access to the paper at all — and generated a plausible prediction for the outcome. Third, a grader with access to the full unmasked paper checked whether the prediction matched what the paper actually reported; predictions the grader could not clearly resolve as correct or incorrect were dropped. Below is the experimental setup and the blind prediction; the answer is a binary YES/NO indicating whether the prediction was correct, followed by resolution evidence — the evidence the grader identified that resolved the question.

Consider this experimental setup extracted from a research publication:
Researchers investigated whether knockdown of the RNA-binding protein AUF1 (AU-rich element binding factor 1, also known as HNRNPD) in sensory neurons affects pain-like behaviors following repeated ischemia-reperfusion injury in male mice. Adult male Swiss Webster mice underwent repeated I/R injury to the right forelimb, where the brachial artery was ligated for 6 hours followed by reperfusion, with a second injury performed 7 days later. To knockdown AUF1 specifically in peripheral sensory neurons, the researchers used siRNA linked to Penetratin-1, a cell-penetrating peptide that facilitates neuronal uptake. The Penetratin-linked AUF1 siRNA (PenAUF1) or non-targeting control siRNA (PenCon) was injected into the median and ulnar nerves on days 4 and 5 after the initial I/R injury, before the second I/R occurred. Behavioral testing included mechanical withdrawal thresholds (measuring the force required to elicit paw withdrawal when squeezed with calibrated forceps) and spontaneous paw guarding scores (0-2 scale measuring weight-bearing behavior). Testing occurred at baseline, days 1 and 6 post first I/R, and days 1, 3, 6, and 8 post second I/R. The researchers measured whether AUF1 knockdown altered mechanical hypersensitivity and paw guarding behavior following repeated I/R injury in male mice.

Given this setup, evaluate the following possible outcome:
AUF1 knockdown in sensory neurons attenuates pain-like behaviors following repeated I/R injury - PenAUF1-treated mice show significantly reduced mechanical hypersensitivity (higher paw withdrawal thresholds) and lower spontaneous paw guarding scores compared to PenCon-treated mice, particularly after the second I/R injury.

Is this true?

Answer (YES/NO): NO